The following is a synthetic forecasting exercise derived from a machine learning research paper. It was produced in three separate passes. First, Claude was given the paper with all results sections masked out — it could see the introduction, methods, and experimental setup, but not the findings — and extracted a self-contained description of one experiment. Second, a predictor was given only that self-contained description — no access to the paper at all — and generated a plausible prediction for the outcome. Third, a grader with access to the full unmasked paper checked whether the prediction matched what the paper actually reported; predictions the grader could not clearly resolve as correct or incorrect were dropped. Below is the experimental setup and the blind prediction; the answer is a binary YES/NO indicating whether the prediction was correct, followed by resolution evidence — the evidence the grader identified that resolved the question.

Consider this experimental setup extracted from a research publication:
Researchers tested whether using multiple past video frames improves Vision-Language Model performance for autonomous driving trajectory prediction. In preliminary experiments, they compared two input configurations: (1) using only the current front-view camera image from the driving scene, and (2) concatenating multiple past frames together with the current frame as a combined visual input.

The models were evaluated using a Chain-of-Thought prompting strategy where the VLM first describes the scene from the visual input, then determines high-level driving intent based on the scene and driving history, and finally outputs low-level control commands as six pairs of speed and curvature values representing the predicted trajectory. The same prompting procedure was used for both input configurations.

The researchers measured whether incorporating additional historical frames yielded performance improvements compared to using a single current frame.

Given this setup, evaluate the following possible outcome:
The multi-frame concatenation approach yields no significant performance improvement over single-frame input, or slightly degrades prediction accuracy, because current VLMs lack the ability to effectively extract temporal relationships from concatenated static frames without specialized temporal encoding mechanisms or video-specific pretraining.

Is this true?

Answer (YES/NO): YES